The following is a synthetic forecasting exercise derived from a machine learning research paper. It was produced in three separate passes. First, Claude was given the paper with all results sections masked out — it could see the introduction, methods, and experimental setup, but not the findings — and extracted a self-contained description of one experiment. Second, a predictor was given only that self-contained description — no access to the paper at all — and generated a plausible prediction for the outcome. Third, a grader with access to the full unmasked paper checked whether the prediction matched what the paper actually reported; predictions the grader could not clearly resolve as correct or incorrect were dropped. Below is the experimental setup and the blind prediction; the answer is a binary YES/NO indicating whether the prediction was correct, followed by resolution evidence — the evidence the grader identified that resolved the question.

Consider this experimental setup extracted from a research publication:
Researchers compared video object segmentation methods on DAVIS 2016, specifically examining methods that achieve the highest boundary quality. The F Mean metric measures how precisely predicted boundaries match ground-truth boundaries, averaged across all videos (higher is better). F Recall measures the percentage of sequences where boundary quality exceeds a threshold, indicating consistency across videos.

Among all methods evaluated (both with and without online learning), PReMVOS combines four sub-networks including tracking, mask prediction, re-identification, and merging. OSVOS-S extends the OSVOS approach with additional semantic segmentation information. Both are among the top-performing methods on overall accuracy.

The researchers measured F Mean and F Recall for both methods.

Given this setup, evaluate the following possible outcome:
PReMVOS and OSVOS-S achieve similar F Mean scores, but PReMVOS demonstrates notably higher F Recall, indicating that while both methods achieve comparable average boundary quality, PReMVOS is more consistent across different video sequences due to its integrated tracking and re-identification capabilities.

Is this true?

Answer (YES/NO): NO